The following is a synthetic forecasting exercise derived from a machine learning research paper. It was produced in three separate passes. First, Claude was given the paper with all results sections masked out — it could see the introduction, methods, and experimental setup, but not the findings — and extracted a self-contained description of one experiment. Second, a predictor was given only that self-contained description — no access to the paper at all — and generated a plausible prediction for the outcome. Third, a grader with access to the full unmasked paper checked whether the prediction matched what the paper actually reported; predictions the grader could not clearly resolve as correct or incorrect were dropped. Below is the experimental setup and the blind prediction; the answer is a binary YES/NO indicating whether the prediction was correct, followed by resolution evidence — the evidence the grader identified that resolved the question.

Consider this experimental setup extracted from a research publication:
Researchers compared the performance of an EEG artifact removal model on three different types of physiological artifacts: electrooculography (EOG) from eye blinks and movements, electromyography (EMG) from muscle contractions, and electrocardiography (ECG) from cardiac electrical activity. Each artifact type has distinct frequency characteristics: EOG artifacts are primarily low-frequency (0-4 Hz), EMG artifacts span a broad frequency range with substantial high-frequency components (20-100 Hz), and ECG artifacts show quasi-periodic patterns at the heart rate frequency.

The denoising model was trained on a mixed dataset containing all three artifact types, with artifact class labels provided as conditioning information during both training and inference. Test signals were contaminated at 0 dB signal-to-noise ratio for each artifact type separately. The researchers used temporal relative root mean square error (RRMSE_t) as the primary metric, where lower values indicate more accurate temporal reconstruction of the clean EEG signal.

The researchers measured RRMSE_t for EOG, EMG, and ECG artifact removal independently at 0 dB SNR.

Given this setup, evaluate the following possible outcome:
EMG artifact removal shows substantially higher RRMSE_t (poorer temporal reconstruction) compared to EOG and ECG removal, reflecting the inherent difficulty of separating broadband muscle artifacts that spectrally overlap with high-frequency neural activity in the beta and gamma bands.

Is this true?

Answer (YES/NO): YES